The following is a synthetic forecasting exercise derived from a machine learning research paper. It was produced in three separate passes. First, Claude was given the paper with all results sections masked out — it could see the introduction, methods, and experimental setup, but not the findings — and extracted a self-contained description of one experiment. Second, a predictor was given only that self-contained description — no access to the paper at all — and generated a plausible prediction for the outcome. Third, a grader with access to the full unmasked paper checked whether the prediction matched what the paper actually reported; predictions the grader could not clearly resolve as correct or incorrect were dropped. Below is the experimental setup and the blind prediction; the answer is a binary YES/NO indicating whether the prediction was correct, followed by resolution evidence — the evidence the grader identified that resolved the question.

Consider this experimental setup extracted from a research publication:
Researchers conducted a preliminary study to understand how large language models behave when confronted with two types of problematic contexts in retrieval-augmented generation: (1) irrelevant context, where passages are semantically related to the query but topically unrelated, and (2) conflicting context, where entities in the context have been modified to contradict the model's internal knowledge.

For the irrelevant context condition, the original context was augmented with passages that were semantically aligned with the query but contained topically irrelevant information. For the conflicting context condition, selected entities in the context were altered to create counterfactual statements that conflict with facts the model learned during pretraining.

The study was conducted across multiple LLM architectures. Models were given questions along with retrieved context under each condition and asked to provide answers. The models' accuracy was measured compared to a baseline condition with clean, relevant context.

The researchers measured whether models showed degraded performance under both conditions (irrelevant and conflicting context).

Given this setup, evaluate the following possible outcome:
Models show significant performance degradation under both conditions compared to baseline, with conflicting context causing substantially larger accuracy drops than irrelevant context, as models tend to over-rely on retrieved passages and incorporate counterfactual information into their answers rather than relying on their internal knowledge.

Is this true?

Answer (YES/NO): NO